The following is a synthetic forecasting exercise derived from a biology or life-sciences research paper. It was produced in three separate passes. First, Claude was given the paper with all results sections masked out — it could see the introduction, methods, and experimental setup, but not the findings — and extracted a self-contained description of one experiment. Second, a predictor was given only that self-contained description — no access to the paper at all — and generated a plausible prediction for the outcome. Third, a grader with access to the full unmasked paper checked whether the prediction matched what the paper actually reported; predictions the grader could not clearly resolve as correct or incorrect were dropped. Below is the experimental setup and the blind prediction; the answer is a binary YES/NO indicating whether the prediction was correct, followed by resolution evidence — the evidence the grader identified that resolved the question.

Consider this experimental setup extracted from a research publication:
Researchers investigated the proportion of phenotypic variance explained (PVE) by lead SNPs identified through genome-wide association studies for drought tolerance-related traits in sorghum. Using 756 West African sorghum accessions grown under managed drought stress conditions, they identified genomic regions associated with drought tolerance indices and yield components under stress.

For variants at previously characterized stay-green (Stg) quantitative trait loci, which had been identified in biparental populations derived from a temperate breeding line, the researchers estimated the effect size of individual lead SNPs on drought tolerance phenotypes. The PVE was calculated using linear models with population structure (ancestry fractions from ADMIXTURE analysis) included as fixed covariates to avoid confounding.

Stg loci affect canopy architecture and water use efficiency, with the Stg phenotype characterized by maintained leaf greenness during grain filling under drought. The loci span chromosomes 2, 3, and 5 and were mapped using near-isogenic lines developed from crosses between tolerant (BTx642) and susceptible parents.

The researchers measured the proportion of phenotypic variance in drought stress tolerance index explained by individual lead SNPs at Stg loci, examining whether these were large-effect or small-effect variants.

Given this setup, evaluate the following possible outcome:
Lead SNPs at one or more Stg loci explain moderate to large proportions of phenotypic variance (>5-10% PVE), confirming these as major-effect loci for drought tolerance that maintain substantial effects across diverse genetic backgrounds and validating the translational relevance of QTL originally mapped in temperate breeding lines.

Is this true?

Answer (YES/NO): YES